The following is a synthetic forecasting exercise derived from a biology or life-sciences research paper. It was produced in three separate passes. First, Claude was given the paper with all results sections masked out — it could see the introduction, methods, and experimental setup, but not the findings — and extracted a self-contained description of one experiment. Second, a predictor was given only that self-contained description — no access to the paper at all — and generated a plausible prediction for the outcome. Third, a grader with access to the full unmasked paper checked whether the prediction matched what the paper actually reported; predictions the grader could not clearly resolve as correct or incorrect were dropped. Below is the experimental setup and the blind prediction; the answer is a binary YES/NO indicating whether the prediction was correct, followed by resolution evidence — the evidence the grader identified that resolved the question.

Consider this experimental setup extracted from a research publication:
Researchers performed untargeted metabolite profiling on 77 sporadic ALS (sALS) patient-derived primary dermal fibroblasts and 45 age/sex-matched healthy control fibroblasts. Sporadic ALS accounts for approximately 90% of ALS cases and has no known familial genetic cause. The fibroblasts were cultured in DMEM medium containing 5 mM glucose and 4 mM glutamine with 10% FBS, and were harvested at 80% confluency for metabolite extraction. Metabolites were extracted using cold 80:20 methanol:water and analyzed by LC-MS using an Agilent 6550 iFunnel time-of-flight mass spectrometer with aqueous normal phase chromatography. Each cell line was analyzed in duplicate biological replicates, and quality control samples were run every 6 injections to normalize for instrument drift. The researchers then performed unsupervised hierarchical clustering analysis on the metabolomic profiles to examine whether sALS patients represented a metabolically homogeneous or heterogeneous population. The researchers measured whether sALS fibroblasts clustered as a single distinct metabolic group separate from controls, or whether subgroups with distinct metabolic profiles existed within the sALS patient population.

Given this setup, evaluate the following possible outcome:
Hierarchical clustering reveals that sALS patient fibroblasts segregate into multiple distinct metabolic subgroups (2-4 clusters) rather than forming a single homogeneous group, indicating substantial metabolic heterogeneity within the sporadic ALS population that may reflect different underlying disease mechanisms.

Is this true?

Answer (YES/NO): YES